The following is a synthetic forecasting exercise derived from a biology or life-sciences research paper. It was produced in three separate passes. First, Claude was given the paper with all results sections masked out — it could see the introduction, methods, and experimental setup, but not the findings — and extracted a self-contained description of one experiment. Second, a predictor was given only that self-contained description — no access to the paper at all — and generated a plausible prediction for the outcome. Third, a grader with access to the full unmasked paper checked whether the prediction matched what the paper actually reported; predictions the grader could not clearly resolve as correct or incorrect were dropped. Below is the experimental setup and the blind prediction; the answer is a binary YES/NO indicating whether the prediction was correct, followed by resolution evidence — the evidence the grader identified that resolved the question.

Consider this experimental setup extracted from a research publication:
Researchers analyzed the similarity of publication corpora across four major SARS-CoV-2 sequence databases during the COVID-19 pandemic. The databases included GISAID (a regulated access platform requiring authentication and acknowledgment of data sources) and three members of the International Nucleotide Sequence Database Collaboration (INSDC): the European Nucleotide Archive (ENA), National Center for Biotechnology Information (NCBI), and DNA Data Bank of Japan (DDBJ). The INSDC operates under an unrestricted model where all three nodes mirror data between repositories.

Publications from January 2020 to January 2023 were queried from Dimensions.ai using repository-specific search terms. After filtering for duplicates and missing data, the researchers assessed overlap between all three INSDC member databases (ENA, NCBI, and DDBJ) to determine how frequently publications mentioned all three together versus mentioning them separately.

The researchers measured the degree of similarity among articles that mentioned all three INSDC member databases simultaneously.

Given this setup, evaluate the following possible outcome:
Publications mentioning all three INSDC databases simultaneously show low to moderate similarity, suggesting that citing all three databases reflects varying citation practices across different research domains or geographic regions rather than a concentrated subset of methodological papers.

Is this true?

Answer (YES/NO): YES